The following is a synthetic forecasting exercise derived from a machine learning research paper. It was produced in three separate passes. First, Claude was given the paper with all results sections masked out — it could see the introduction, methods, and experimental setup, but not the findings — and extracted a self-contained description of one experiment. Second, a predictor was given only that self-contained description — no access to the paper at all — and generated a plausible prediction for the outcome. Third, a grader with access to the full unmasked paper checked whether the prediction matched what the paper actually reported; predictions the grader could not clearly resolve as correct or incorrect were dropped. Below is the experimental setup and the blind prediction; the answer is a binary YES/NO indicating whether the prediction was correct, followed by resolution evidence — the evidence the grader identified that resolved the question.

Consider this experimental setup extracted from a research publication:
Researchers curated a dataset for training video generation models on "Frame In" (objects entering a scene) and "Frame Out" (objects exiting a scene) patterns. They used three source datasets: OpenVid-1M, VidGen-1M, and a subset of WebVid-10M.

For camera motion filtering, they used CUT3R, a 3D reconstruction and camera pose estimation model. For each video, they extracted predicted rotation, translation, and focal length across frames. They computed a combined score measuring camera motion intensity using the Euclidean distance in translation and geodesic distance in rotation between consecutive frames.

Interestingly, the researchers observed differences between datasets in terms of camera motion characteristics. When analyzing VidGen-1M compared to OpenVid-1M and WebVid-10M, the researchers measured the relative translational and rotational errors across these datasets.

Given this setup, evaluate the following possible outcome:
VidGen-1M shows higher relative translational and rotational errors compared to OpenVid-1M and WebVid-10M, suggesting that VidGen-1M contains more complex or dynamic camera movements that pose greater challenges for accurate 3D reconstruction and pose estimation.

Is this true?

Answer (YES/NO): YES